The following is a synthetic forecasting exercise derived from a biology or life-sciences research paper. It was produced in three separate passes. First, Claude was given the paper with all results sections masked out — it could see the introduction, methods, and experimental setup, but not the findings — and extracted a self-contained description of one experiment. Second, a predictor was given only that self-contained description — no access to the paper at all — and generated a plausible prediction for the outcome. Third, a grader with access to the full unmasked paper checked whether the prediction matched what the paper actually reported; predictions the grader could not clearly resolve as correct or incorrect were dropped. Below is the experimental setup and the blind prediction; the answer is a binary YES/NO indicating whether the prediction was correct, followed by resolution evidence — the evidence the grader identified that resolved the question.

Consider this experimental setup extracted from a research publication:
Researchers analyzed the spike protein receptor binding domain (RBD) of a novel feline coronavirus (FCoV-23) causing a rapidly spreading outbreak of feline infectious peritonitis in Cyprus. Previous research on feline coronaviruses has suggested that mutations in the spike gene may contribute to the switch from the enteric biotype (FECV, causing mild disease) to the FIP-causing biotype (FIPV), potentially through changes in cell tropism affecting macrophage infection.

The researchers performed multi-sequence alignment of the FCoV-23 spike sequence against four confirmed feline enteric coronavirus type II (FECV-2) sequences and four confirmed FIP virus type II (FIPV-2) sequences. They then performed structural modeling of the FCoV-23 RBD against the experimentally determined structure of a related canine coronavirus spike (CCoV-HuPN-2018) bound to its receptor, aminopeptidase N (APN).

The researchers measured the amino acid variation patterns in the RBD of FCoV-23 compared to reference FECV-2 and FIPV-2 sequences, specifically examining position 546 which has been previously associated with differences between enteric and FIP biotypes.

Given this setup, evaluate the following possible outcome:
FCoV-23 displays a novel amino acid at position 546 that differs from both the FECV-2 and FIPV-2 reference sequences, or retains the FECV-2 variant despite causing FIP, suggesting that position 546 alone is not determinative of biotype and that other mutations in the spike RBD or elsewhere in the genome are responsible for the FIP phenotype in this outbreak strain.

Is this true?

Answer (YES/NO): NO